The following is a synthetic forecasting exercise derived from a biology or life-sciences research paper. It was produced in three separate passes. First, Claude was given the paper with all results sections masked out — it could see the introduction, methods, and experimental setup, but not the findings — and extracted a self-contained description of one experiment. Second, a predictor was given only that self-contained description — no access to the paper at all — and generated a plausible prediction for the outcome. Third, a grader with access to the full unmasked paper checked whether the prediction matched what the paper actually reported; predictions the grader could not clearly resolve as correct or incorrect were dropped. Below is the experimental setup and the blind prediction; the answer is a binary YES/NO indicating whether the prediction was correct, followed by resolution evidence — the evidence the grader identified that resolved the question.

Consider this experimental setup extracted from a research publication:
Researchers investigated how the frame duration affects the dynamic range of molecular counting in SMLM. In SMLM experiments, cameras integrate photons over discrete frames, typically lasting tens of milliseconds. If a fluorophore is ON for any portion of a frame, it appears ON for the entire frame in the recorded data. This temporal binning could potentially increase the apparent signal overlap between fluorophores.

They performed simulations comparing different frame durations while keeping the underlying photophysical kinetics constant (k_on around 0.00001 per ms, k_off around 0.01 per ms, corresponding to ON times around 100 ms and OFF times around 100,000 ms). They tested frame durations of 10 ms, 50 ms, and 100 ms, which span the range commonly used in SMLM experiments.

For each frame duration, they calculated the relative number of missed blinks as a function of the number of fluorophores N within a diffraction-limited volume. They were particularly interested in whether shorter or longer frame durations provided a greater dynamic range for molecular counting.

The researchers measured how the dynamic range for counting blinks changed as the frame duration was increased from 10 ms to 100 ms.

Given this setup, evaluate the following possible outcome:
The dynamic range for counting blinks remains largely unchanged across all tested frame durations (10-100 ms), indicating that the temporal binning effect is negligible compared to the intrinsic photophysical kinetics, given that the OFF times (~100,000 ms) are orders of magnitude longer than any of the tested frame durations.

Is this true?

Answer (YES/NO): NO